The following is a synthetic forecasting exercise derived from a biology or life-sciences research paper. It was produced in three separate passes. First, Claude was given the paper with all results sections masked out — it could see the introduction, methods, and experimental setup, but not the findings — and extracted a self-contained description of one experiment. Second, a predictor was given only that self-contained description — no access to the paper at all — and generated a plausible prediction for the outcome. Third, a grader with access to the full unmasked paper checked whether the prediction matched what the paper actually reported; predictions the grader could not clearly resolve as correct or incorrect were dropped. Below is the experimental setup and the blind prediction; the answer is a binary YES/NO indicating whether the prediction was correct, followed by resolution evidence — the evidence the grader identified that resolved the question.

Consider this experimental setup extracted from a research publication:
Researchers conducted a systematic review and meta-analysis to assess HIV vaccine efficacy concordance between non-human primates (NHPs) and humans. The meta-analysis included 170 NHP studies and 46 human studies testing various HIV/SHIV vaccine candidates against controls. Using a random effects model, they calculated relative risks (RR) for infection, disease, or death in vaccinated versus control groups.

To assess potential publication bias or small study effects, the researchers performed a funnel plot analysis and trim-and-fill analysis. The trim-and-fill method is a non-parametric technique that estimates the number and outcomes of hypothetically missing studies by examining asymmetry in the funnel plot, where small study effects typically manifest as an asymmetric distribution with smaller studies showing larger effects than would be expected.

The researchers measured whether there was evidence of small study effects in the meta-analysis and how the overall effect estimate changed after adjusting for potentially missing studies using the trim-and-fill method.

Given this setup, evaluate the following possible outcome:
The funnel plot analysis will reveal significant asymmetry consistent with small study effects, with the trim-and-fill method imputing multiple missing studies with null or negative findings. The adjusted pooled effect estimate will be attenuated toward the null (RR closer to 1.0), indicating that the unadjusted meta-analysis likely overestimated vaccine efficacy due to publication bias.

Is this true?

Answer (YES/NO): YES